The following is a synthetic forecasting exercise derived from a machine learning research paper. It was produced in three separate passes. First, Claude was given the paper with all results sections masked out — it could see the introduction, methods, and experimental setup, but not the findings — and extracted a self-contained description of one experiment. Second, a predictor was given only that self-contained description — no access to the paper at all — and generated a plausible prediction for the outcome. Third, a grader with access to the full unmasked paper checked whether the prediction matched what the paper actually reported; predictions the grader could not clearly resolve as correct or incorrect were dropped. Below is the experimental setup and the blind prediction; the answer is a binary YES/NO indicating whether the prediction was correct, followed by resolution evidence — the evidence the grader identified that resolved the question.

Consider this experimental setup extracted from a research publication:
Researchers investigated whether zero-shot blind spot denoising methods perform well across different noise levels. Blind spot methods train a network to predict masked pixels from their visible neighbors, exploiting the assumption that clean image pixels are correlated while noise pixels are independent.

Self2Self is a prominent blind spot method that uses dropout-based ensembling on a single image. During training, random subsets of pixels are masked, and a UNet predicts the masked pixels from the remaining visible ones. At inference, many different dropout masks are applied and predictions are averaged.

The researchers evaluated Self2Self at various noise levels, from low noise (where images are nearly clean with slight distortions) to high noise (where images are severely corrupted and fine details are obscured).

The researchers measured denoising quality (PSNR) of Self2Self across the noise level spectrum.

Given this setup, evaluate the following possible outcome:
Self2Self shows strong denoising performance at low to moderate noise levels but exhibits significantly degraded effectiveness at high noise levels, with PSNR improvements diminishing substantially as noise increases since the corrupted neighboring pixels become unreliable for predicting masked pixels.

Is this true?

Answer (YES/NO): NO